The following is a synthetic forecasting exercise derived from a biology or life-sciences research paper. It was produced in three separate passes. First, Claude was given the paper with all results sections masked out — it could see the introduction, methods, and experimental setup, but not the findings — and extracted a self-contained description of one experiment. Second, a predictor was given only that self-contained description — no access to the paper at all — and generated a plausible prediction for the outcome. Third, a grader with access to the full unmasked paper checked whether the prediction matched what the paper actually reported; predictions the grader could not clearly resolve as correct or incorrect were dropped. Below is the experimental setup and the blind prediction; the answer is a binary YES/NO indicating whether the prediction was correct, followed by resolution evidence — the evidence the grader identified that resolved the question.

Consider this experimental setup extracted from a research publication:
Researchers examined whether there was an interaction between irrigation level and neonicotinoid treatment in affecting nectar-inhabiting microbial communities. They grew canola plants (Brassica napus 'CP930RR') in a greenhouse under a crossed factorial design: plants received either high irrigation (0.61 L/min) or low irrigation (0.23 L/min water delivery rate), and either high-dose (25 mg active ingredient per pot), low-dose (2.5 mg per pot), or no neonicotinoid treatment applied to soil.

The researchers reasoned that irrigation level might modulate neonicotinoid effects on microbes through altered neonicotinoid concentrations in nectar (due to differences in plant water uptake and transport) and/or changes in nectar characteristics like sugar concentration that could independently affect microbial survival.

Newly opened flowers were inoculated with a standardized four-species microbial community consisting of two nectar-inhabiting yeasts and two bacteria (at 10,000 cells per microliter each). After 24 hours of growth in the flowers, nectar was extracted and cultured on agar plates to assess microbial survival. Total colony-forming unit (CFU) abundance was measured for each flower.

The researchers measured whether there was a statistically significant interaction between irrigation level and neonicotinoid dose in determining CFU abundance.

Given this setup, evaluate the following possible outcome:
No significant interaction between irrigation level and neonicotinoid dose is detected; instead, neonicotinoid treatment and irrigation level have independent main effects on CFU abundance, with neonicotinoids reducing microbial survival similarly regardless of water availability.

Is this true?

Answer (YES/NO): NO